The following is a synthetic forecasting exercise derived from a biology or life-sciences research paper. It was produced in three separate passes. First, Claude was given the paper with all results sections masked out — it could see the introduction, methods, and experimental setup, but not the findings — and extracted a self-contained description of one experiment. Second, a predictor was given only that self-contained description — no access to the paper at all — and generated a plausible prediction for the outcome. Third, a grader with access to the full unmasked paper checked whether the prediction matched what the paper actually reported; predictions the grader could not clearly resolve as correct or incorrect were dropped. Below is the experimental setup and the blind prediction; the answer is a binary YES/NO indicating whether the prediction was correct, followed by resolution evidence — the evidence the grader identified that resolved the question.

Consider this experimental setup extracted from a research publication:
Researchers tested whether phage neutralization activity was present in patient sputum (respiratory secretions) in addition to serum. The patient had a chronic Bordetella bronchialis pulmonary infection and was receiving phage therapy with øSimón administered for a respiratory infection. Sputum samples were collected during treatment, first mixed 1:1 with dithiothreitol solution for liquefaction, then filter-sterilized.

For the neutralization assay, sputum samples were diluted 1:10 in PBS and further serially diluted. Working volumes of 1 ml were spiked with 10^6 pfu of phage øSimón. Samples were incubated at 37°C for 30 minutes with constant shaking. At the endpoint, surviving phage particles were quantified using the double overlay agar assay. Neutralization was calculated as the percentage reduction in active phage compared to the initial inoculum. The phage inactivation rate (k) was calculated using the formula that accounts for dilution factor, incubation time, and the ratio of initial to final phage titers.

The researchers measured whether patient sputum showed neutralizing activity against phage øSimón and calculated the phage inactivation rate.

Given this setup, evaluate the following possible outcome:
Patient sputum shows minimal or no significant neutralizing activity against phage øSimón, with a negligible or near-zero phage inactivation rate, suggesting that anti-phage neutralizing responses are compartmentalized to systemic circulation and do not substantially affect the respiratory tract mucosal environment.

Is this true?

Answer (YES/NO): NO